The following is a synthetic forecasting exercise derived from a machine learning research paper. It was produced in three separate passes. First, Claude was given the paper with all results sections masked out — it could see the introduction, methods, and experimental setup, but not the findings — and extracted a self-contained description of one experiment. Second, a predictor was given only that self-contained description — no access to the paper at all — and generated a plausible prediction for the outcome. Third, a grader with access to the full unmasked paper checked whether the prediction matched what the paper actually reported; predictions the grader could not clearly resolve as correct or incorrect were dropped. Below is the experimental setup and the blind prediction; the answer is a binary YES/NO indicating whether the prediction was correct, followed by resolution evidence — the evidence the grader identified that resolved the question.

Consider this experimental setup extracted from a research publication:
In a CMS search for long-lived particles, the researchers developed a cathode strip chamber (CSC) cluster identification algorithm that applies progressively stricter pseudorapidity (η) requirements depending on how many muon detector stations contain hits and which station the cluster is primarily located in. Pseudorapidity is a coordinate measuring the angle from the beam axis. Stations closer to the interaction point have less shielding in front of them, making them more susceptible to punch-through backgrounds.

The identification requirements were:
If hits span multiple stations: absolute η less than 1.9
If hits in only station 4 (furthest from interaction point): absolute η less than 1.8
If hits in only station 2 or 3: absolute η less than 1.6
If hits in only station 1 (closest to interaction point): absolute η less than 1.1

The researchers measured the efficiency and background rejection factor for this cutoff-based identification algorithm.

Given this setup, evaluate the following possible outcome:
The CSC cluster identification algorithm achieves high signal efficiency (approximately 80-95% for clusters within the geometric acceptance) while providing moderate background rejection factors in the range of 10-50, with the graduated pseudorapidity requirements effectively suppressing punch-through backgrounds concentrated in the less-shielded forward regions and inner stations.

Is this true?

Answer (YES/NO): NO